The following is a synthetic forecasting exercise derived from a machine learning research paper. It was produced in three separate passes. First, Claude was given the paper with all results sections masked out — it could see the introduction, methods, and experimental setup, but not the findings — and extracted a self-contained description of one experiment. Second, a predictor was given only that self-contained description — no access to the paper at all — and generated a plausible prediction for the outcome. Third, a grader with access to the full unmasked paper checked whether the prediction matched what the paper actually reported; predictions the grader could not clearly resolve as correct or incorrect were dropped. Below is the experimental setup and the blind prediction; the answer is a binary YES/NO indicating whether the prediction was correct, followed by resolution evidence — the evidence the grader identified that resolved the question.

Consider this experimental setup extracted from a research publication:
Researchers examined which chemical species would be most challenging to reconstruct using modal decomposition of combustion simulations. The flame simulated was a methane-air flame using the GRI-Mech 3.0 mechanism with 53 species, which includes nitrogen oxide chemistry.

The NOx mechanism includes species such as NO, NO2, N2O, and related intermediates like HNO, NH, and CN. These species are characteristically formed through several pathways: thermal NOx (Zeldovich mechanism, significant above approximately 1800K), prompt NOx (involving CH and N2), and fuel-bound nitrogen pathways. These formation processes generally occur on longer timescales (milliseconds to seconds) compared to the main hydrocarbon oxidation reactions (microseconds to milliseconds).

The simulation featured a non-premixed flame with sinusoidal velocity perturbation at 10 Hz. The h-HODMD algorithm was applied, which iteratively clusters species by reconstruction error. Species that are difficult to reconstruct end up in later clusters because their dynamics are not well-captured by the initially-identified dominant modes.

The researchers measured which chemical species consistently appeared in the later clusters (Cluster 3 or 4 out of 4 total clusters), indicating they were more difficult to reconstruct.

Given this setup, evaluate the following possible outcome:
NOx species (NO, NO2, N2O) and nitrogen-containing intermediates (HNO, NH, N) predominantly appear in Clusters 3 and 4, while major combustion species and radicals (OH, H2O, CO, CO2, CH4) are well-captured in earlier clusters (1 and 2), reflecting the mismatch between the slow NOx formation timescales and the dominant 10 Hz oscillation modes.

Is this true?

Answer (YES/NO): NO